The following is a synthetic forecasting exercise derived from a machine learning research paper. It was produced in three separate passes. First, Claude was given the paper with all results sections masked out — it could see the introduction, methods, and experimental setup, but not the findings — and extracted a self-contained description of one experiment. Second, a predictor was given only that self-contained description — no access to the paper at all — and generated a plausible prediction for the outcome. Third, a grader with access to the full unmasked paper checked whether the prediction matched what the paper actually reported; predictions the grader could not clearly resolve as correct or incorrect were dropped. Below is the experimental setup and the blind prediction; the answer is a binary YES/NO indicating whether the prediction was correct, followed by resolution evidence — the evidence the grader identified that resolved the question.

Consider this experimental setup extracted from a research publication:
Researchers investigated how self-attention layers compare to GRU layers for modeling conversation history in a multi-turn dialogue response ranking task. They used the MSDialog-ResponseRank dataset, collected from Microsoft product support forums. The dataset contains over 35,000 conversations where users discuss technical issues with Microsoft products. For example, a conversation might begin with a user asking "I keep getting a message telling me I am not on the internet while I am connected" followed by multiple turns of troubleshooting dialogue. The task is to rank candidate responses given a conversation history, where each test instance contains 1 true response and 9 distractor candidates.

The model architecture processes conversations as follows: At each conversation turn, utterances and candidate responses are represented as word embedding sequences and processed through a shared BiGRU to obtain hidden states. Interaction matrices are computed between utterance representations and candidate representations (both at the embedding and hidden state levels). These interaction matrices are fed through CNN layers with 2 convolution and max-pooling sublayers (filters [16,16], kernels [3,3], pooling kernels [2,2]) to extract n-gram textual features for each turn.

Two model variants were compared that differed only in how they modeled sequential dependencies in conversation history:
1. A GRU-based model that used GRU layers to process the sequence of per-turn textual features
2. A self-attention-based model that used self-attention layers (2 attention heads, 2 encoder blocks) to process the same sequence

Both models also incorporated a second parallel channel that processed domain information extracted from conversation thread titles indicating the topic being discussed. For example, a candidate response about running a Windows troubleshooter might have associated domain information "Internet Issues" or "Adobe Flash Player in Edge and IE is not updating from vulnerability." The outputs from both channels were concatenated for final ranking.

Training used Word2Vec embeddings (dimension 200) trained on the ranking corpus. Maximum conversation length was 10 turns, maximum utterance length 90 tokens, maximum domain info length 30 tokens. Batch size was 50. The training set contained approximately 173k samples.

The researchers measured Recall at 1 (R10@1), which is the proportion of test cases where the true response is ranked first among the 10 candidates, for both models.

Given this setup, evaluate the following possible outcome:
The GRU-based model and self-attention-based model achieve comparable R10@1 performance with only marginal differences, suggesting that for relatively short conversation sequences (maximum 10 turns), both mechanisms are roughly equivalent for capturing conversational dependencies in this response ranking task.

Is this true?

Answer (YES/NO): NO